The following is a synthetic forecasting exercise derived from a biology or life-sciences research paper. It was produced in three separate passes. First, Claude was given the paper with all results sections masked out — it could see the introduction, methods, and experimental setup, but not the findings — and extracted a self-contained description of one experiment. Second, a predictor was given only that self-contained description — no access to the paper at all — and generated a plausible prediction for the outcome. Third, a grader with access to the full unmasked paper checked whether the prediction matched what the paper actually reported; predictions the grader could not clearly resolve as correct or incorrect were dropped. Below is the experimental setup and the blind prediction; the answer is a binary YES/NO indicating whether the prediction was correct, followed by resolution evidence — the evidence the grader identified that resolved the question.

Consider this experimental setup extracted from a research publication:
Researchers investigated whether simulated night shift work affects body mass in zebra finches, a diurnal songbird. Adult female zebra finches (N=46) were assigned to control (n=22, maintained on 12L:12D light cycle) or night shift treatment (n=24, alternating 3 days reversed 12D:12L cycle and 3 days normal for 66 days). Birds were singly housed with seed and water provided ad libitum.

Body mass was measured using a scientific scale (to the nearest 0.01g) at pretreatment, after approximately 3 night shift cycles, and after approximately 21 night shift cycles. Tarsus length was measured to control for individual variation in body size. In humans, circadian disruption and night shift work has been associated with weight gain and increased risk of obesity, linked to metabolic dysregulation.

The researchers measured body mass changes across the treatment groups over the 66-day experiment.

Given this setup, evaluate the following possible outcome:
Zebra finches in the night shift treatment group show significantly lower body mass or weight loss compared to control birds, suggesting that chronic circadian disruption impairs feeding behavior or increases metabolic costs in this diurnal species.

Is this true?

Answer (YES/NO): NO